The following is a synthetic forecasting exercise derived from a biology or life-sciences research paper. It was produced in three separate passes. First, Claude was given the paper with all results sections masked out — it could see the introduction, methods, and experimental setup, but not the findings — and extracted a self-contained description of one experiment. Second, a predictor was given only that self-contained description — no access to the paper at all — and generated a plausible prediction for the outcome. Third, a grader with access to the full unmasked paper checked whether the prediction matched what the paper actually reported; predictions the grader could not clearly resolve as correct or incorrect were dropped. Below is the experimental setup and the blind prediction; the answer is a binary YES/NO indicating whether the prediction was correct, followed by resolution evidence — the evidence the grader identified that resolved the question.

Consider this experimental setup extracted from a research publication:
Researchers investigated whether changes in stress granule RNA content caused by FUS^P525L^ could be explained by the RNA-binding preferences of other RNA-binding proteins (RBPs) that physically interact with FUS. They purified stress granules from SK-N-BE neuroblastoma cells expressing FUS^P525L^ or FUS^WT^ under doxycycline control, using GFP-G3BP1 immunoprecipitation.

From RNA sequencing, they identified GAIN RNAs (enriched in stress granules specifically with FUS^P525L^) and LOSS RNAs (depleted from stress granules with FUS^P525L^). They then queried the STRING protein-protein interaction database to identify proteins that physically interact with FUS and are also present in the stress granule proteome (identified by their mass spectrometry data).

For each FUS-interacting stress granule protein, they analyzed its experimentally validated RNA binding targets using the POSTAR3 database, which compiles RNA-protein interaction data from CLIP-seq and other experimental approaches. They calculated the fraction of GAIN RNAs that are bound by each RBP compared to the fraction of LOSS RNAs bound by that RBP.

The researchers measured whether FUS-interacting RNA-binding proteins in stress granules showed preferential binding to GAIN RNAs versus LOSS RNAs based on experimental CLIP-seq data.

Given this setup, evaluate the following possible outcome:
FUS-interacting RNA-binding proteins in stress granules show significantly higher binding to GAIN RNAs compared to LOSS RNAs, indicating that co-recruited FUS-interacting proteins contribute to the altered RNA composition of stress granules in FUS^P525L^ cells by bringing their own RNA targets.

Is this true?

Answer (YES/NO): YES